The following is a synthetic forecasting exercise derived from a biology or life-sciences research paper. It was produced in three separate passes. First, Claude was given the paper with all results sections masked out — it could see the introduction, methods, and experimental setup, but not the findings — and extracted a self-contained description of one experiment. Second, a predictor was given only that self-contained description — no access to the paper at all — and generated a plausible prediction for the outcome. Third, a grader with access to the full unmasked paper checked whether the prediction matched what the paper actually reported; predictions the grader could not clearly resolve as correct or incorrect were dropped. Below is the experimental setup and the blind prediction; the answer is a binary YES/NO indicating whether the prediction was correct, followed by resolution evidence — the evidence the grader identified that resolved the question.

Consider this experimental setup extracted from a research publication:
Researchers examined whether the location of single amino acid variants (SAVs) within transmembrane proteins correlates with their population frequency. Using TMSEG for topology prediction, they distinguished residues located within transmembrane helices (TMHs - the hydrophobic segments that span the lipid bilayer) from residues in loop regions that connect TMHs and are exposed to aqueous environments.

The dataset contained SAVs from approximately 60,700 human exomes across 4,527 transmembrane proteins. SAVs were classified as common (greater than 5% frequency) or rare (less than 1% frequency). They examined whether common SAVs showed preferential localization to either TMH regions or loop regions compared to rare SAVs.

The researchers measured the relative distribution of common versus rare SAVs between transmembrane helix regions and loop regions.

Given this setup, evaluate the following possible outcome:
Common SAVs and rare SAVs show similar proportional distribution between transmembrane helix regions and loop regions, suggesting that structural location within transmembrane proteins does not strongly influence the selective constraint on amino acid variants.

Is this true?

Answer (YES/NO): NO